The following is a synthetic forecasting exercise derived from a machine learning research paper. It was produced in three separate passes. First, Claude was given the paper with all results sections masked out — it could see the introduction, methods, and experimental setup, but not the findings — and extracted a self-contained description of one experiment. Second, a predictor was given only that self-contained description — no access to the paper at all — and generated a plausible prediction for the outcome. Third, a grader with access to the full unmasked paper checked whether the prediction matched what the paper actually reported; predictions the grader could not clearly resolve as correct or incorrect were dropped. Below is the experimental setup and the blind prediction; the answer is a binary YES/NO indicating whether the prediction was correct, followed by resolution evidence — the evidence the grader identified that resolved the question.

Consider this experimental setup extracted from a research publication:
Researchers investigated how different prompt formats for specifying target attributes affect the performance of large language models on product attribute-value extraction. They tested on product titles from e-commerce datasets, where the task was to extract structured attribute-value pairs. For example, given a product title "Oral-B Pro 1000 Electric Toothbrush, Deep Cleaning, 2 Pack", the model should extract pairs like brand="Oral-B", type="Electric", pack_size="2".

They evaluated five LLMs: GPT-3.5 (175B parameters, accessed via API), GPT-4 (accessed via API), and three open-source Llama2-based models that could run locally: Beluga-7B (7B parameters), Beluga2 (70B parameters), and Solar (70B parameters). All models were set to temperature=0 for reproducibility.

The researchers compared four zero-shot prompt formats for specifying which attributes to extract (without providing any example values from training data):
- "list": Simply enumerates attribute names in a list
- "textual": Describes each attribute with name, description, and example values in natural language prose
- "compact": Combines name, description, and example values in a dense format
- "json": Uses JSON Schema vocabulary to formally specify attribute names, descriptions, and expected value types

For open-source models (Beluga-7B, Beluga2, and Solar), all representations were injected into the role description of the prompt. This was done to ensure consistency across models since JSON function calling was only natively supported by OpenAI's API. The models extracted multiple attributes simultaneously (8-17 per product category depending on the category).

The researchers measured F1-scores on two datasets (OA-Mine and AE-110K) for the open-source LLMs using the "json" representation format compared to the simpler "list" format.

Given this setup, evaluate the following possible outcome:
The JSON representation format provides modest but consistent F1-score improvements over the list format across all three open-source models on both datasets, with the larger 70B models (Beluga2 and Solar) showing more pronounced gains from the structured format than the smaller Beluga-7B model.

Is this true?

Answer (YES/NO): NO